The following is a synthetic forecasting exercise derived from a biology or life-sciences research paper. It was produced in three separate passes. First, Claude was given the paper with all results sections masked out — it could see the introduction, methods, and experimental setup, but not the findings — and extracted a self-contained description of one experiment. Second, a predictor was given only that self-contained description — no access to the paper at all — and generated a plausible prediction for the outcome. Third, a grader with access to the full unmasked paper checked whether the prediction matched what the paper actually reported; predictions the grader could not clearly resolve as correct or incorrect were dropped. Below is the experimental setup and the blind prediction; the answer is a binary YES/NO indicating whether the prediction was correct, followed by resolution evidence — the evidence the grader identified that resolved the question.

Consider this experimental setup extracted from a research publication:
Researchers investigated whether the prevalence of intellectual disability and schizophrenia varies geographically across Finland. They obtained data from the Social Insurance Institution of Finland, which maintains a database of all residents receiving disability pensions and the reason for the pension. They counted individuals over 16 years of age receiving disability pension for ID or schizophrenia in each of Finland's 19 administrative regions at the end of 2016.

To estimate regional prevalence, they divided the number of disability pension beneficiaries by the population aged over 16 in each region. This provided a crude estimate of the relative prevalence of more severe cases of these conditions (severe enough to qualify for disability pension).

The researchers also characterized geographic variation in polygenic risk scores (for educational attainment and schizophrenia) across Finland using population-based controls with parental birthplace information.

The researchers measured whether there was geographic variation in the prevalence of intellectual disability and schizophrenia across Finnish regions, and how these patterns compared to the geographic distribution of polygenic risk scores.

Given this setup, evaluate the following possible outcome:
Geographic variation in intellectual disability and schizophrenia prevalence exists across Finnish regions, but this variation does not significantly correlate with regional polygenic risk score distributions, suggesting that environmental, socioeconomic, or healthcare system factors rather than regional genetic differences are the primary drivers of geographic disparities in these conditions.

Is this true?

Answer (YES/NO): NO